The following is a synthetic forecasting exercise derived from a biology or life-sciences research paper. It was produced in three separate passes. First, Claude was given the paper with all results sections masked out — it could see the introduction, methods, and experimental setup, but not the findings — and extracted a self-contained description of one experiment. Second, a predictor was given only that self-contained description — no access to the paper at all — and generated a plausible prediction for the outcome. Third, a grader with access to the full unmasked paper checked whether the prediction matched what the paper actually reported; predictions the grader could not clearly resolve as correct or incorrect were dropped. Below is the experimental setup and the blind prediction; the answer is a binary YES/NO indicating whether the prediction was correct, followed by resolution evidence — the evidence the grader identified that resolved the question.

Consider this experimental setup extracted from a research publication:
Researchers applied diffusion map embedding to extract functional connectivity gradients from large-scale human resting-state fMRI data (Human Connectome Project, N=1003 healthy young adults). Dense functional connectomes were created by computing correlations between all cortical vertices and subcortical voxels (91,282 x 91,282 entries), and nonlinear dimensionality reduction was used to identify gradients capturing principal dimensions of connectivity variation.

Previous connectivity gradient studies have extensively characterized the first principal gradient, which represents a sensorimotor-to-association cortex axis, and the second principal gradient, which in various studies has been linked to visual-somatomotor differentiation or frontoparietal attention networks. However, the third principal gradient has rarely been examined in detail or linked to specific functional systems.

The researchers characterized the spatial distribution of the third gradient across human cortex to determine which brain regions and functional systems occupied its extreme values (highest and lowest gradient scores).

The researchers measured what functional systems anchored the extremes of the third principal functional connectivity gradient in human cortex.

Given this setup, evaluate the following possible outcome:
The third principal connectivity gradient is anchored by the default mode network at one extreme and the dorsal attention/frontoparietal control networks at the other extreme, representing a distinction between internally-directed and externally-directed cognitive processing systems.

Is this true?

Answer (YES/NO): NO